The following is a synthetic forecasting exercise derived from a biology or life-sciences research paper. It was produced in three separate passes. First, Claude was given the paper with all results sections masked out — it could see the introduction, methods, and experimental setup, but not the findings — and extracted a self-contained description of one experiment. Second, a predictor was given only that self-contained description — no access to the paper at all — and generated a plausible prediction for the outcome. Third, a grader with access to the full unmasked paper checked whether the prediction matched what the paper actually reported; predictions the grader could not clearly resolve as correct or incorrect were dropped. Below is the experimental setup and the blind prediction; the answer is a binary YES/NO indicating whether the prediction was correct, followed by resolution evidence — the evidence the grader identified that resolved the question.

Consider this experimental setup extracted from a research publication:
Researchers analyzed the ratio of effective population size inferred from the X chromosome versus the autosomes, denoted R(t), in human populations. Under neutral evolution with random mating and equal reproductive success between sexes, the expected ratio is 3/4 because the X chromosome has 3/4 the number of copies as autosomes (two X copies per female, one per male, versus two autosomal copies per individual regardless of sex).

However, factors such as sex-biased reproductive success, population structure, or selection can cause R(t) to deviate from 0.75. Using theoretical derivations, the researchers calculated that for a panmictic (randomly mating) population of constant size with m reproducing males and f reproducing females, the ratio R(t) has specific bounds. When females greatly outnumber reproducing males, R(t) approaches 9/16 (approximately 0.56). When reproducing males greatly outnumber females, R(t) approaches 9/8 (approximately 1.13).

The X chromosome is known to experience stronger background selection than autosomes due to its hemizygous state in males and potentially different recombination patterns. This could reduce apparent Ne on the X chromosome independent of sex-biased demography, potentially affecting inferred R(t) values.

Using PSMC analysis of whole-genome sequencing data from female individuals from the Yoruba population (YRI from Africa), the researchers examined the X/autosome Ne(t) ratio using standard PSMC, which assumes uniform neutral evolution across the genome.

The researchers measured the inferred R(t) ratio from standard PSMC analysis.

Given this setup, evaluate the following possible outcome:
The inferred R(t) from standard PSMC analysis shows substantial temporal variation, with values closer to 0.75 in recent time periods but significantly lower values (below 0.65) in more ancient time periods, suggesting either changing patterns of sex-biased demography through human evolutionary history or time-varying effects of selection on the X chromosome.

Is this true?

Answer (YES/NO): NO